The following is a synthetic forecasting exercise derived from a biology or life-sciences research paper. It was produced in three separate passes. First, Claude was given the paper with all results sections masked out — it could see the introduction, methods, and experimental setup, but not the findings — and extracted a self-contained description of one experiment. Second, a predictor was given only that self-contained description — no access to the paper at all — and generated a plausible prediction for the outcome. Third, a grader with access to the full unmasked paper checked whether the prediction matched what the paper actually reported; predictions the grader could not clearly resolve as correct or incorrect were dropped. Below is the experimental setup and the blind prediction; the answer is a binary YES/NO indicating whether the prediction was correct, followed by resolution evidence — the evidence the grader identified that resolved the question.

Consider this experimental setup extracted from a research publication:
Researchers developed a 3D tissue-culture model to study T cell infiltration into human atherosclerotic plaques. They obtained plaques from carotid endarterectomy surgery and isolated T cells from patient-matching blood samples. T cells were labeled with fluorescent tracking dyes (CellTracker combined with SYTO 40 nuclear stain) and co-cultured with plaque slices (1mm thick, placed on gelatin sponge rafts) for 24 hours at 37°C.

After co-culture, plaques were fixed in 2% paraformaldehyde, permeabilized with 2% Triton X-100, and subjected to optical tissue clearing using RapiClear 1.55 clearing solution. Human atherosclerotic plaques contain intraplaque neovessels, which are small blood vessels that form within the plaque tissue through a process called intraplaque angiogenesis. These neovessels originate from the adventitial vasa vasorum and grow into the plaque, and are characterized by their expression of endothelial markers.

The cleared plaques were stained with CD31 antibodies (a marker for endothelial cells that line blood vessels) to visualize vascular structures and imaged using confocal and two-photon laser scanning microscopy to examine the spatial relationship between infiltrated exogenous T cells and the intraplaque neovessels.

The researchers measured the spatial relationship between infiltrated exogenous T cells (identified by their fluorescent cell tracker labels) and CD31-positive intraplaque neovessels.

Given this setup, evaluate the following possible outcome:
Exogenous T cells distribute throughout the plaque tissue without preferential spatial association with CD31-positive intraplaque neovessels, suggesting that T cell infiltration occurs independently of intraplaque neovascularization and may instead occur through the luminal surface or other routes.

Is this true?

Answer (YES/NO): NO